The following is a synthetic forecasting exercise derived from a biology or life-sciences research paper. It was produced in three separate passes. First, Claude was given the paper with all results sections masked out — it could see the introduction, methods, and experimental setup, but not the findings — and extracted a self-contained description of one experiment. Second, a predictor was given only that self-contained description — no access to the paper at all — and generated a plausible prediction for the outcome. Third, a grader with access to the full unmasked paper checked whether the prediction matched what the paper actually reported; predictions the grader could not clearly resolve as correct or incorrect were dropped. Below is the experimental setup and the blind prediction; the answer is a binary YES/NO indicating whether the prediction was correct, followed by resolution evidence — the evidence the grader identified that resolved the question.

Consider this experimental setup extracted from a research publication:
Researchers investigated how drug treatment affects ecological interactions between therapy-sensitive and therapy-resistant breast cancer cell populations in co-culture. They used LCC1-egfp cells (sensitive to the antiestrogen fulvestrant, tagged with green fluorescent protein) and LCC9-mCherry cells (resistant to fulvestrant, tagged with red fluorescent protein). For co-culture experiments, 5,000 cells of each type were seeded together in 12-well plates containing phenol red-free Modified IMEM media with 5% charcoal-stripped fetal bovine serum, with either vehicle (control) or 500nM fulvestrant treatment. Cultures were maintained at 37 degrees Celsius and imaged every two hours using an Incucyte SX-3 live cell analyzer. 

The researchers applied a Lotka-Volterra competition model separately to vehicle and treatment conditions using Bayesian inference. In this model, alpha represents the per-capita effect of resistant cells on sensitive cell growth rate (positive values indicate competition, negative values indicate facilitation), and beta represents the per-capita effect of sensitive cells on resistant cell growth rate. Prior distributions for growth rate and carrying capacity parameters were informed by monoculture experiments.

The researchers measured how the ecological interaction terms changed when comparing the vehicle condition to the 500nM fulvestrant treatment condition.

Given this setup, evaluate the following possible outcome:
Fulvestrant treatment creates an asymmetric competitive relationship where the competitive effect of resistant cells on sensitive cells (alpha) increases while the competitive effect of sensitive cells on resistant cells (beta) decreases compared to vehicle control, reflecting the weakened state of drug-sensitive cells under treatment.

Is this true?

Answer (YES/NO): NO